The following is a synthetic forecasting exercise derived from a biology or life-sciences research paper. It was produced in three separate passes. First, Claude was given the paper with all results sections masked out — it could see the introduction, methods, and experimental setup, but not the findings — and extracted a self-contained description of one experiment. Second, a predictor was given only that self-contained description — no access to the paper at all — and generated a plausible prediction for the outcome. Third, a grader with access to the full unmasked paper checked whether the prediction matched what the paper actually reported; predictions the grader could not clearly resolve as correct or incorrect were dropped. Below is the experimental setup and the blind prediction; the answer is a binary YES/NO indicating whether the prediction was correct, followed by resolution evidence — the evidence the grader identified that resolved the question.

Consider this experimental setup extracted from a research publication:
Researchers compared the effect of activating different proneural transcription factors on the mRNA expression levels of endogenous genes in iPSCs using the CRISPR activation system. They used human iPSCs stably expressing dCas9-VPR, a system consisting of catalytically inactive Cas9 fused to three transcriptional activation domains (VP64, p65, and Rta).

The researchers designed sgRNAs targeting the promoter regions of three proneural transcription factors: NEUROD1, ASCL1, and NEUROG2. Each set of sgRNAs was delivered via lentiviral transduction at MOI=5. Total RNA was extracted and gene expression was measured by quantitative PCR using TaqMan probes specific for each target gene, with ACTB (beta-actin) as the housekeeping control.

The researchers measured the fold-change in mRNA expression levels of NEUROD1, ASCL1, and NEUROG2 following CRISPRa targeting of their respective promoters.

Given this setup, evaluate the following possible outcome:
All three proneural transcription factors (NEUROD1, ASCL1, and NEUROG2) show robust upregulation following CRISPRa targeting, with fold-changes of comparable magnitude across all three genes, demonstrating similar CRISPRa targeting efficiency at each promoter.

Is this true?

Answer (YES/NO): NO